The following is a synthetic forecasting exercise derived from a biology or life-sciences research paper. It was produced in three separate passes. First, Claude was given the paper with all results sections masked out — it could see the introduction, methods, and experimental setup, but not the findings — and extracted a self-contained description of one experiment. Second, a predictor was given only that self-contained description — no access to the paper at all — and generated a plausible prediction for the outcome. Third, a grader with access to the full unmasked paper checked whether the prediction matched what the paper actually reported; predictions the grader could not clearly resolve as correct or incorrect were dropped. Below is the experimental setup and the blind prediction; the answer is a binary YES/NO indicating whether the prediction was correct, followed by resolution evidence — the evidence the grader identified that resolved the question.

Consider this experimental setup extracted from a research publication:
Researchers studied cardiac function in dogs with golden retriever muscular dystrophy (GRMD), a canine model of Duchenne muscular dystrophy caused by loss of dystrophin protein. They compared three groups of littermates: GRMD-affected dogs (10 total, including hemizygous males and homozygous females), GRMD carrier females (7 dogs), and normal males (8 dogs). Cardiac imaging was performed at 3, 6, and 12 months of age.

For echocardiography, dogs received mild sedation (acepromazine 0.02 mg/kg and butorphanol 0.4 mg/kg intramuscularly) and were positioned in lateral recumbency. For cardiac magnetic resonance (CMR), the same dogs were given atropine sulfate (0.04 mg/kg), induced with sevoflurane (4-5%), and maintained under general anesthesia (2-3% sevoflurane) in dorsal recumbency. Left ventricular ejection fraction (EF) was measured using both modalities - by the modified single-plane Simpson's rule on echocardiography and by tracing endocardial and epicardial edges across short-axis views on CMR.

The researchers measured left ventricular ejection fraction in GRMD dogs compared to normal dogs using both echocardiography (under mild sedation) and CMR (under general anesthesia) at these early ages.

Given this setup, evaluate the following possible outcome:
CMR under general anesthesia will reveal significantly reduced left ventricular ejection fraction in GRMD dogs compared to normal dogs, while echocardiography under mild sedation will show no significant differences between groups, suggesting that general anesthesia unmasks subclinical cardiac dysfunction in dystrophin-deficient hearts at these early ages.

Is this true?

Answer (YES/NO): NO